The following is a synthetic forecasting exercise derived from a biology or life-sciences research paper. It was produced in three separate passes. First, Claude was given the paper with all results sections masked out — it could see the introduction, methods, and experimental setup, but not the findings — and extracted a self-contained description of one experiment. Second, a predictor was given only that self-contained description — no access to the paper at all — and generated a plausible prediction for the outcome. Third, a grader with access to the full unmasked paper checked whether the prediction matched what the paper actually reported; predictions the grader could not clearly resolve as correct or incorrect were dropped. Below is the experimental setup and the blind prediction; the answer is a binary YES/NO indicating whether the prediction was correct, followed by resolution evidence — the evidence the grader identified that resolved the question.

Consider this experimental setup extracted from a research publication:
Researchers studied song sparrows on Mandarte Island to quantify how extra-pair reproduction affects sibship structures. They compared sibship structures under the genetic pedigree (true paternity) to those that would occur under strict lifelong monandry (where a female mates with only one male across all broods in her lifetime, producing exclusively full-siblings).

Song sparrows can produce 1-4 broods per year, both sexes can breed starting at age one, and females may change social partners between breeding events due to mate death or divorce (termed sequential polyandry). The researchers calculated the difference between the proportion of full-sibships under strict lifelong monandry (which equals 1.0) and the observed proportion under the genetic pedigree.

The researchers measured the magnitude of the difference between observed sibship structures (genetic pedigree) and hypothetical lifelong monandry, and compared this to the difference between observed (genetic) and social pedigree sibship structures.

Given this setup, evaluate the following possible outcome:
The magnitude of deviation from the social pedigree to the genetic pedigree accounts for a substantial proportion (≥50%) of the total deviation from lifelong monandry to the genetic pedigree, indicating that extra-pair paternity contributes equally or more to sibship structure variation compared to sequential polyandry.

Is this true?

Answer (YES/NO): NO